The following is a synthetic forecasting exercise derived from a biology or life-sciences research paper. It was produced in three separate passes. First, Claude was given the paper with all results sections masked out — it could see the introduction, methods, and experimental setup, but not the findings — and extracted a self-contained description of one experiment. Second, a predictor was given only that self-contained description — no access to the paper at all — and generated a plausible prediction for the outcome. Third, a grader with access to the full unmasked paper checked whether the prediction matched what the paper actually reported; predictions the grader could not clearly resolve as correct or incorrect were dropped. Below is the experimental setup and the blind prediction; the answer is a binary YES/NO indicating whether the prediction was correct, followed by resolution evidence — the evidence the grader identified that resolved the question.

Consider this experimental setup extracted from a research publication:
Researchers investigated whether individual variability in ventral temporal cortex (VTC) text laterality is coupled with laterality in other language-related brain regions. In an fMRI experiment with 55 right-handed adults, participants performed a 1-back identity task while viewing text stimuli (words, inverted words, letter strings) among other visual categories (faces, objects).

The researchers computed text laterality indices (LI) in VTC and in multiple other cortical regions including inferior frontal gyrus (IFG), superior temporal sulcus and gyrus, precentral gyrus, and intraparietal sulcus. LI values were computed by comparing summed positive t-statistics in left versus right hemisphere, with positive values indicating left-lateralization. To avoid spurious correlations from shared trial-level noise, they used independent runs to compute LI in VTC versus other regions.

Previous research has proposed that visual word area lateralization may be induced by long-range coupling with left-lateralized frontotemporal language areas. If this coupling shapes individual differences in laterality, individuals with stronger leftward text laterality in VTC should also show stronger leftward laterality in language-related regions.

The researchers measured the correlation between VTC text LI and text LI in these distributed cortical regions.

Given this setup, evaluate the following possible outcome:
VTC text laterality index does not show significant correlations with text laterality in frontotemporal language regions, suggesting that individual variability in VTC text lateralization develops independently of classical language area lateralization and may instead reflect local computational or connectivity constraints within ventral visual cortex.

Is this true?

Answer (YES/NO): NO